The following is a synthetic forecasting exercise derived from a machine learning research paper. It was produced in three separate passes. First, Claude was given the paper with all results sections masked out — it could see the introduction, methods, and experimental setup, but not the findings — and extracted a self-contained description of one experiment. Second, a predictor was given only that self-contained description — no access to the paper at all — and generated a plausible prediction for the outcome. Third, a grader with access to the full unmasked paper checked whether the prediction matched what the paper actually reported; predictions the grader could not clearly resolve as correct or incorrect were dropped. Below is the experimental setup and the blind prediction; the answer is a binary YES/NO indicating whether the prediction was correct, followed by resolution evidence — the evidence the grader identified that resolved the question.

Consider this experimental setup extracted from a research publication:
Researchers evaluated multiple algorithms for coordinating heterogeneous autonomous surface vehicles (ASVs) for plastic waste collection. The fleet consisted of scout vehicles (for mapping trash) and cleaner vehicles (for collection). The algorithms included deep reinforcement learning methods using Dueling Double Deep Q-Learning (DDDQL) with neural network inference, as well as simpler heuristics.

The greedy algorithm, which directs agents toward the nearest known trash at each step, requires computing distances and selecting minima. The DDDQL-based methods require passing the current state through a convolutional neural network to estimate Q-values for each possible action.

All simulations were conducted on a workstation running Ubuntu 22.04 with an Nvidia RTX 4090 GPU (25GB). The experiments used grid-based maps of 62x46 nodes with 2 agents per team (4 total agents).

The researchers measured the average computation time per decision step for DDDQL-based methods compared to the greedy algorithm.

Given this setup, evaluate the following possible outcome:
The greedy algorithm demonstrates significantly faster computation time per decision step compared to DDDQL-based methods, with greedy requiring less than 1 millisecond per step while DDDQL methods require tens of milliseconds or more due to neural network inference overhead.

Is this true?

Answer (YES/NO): NO